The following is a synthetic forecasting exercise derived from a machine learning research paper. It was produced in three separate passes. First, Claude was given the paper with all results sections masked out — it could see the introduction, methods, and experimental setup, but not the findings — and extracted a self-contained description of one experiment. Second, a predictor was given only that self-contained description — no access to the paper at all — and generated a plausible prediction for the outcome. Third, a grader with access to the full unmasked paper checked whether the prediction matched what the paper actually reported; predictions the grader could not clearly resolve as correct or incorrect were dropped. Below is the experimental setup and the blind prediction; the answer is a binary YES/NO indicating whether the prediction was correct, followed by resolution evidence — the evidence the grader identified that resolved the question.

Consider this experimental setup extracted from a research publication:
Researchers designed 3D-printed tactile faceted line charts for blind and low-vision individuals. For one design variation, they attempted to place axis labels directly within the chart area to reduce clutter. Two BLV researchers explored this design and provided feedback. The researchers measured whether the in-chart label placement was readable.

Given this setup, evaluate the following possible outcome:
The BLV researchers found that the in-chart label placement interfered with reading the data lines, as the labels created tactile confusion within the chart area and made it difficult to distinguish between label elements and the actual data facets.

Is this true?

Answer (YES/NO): NO